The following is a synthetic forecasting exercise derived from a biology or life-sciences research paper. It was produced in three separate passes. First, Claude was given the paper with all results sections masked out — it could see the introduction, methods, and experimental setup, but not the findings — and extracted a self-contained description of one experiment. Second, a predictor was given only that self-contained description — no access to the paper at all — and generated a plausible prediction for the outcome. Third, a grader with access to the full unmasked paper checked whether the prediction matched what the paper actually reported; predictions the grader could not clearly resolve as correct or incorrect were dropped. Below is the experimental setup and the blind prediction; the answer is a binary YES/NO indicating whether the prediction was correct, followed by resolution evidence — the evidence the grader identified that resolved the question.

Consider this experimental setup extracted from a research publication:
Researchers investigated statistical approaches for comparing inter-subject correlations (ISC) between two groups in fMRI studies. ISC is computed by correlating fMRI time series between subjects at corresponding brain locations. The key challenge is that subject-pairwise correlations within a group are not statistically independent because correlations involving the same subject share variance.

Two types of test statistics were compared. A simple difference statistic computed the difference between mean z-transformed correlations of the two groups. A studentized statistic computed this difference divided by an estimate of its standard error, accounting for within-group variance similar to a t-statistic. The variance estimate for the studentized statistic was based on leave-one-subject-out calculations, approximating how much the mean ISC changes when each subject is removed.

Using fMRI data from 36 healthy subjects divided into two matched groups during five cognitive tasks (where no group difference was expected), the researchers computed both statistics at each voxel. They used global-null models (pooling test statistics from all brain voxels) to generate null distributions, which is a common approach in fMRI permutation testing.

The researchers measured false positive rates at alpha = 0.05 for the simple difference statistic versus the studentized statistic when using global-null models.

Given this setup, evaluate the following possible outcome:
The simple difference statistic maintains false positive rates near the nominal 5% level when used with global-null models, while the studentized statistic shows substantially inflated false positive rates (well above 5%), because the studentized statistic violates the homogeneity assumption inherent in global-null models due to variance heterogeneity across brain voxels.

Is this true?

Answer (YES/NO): NO